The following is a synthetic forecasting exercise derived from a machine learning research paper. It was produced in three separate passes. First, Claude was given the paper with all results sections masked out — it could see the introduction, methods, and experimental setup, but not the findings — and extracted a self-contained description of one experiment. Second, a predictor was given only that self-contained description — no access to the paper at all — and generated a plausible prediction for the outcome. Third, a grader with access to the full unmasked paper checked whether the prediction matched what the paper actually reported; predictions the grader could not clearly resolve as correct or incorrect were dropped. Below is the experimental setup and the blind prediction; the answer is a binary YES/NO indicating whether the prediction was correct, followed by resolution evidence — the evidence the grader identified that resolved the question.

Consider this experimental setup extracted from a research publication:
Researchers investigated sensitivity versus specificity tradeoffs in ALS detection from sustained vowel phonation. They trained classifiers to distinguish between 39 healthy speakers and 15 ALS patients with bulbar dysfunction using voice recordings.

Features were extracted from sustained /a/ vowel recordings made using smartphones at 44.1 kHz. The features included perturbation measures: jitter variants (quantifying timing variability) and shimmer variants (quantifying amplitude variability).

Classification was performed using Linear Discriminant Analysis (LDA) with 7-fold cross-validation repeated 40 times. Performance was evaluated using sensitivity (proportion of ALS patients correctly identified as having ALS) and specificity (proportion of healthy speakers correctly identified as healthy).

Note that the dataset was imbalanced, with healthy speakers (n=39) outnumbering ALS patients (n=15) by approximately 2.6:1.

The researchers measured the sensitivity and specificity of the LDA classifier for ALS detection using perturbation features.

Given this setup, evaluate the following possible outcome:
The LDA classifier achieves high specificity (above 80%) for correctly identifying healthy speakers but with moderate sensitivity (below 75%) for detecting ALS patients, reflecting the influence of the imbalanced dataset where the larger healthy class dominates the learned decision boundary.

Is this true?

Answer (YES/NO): NO